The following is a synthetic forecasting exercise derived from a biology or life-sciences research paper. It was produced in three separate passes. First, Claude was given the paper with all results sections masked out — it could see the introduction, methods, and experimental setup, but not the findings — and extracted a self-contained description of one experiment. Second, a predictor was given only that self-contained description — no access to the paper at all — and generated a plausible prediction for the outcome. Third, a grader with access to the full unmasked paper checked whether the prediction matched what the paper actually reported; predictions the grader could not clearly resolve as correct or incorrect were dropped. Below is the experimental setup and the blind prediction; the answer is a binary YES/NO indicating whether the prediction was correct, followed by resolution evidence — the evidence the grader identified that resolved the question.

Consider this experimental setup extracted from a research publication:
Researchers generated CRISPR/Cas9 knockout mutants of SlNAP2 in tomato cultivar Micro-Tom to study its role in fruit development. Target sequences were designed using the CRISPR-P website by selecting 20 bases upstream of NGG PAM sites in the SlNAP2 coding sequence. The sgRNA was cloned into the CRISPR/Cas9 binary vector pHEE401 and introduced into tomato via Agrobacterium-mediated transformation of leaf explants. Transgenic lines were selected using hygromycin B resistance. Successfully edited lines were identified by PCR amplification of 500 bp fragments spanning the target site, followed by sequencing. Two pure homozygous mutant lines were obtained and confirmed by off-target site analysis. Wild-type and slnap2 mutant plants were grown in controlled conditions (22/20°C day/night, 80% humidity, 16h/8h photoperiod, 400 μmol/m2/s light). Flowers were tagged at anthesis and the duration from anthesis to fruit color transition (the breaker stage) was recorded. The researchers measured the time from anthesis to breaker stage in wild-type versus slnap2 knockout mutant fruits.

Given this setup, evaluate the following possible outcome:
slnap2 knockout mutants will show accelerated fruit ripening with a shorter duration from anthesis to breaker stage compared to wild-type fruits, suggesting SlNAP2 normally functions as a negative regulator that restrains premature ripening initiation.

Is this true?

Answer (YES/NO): NO